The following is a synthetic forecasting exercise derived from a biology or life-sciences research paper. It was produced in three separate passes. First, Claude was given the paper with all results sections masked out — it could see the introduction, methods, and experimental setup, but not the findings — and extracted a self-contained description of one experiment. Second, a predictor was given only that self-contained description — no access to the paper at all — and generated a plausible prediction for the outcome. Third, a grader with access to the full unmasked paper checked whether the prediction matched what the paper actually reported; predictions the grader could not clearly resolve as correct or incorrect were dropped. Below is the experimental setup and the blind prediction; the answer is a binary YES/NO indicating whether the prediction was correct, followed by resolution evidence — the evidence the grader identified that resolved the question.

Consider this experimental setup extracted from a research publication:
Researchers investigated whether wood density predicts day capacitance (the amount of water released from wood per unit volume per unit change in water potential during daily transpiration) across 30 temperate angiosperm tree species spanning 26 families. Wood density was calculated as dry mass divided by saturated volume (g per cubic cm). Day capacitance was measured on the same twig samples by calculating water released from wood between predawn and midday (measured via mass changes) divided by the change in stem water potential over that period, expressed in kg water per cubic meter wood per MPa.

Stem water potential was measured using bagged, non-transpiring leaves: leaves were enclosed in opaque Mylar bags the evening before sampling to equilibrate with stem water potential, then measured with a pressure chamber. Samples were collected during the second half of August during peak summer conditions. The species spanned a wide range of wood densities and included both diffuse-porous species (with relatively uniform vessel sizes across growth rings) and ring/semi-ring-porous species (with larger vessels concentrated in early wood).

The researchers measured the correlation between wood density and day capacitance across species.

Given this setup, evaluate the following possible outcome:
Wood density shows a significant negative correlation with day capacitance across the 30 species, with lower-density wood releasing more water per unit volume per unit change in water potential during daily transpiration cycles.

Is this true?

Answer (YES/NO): YES